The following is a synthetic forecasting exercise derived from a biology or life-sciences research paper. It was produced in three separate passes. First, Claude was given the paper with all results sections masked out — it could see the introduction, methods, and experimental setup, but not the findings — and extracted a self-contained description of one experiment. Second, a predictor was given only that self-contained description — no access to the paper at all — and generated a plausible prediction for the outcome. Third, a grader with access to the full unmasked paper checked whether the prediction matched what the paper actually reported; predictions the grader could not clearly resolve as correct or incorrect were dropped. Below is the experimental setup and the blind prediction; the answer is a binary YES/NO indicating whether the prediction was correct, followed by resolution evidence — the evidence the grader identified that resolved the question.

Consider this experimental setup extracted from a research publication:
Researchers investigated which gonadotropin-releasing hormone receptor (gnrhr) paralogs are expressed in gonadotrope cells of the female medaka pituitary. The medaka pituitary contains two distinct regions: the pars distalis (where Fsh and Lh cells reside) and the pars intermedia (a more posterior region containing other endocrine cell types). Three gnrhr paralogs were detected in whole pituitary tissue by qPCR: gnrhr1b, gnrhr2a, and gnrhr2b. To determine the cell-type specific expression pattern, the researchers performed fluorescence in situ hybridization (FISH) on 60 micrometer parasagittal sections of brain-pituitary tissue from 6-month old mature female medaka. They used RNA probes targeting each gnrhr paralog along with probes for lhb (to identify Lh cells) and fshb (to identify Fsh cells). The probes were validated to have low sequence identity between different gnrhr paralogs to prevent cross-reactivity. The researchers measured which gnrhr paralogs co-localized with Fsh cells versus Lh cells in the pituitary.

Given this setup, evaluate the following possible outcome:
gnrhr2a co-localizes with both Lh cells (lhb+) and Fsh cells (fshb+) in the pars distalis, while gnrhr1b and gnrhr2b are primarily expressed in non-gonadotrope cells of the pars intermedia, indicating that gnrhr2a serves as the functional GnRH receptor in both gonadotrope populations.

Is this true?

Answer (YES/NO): NO